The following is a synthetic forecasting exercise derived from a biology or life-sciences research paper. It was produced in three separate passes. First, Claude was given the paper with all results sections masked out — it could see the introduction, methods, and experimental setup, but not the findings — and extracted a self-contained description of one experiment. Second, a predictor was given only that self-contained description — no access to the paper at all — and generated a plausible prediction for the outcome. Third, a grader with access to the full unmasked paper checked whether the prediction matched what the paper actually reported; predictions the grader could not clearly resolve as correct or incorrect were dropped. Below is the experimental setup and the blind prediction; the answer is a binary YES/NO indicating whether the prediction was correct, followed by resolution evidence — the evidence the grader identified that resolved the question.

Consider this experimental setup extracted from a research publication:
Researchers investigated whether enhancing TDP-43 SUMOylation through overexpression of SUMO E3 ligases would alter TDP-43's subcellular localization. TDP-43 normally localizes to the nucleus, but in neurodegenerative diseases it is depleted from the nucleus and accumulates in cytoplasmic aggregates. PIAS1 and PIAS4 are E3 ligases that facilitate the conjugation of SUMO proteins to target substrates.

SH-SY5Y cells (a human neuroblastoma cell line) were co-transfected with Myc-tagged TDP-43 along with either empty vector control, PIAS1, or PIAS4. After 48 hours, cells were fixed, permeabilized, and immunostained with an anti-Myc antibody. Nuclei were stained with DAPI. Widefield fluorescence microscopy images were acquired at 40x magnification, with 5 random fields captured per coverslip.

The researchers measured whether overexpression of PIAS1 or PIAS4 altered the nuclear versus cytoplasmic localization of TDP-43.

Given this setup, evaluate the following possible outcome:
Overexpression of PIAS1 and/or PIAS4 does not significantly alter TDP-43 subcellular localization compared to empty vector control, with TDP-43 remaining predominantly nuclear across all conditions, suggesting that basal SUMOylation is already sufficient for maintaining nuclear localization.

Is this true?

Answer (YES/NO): YES